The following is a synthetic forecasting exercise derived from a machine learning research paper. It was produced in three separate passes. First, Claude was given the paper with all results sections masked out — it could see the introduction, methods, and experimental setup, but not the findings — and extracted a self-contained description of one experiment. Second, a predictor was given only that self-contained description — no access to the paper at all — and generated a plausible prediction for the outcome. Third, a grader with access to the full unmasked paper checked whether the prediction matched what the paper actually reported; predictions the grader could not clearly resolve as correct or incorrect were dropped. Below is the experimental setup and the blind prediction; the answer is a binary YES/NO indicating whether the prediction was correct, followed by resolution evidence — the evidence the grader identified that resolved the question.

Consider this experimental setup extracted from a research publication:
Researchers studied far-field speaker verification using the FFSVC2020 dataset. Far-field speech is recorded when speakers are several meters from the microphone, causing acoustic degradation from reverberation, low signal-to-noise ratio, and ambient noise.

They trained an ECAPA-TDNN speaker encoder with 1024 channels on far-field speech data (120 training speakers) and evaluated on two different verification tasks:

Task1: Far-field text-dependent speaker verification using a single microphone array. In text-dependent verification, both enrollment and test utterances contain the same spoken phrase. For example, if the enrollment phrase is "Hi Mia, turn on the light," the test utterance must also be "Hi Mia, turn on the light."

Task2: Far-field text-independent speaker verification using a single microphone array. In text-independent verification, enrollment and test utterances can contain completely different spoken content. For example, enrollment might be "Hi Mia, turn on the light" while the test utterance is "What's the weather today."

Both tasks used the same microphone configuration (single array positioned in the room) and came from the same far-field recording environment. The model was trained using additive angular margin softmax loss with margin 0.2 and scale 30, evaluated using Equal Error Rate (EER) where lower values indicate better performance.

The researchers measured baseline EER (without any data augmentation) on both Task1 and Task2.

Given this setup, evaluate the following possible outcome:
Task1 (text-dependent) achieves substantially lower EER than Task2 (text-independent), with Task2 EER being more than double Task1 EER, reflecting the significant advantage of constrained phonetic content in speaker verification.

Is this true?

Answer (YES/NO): NO